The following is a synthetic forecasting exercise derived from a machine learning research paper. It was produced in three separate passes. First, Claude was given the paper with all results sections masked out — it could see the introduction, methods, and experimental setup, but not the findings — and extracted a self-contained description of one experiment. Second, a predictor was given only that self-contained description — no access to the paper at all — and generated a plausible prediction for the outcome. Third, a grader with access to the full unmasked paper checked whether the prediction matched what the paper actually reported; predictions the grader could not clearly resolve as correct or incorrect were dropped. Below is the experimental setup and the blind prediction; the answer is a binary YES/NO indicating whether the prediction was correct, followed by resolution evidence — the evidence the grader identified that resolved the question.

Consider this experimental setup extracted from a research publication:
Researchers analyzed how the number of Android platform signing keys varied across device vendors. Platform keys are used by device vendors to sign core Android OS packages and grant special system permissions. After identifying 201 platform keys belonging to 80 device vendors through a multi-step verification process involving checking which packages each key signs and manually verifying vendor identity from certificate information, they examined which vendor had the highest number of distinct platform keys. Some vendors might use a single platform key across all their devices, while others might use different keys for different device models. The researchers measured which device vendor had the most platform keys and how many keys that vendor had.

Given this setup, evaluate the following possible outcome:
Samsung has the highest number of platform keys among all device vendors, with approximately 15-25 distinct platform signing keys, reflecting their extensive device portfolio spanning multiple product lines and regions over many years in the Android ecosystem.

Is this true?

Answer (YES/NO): NO